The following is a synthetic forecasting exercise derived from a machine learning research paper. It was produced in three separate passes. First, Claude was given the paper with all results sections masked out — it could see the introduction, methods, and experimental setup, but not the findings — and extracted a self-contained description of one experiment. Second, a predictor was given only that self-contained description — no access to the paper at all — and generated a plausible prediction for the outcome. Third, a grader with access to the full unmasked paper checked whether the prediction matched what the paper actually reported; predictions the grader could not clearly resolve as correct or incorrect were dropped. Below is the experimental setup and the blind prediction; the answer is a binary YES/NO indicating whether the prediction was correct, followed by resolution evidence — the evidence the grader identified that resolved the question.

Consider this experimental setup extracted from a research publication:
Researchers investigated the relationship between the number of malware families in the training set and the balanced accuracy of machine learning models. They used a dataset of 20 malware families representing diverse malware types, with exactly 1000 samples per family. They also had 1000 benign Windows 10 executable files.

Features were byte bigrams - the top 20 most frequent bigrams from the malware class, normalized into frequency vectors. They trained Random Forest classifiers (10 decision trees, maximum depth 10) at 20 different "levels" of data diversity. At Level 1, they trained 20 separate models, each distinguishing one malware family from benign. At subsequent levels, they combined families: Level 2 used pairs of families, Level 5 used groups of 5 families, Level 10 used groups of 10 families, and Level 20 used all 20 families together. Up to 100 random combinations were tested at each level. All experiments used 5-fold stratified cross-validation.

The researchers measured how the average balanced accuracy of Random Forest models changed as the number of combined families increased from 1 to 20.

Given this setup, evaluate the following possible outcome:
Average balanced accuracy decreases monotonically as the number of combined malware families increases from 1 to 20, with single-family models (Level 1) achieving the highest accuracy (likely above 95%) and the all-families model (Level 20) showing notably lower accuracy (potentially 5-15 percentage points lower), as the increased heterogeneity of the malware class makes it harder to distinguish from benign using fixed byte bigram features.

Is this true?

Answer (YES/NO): YES